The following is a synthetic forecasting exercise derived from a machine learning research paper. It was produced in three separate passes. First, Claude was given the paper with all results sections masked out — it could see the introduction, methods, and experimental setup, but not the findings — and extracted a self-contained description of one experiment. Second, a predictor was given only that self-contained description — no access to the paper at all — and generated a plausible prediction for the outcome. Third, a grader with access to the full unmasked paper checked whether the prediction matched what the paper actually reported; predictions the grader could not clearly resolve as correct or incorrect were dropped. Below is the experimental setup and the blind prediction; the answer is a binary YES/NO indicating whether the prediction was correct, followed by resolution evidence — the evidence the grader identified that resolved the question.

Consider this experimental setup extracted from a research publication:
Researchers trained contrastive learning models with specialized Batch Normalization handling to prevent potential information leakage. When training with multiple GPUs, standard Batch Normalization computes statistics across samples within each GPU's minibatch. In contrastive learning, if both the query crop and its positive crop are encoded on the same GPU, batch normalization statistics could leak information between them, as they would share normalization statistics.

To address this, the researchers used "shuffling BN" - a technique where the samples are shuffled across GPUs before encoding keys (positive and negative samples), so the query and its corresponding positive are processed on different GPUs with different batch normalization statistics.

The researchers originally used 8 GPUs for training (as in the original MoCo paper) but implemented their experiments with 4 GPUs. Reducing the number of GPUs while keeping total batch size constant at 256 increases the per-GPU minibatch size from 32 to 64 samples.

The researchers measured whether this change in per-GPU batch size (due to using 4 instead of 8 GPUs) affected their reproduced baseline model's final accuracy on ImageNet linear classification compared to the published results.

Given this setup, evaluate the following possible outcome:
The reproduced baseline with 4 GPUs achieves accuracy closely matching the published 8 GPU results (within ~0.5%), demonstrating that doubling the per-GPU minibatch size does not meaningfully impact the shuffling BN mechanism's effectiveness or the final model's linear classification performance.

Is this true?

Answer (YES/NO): YES